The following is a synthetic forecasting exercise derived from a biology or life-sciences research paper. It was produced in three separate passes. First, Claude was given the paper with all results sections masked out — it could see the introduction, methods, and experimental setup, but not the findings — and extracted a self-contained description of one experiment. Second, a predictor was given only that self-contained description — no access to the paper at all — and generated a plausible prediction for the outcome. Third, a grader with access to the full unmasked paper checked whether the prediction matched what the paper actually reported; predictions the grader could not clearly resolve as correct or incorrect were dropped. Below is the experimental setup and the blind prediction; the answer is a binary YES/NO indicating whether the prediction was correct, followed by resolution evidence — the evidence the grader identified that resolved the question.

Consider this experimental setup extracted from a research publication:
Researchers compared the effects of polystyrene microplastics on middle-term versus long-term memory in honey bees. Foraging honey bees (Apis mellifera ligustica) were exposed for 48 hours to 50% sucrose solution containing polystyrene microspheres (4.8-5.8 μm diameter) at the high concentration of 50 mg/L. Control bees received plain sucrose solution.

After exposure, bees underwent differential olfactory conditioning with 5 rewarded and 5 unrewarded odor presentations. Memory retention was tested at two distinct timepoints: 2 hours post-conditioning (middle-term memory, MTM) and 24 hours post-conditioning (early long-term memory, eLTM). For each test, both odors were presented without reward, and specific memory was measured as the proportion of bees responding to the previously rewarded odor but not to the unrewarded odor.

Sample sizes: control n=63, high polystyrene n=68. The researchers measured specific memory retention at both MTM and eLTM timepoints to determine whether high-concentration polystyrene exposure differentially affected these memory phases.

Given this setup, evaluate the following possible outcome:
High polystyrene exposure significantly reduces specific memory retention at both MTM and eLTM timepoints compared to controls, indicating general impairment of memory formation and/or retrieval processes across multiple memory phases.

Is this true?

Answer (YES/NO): YES